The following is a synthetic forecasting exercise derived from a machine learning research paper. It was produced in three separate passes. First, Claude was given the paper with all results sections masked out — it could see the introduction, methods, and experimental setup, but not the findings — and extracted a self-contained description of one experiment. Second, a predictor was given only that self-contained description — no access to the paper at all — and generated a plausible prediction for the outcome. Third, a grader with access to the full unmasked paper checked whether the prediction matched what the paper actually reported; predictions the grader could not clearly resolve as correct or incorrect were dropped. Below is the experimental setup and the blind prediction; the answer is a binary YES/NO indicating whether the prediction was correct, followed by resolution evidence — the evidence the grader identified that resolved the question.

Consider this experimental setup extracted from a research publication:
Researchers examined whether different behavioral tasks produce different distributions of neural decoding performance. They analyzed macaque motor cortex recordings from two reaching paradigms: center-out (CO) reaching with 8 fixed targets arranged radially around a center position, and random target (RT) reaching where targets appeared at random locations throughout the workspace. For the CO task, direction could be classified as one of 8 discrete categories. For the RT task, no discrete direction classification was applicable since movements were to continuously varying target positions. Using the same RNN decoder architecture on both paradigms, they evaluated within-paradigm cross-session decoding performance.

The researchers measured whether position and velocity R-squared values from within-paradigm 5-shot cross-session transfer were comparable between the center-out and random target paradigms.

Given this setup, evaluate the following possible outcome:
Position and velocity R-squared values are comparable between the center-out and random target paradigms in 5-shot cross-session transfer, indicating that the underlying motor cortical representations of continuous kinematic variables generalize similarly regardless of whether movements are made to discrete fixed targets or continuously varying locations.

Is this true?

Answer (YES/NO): NO